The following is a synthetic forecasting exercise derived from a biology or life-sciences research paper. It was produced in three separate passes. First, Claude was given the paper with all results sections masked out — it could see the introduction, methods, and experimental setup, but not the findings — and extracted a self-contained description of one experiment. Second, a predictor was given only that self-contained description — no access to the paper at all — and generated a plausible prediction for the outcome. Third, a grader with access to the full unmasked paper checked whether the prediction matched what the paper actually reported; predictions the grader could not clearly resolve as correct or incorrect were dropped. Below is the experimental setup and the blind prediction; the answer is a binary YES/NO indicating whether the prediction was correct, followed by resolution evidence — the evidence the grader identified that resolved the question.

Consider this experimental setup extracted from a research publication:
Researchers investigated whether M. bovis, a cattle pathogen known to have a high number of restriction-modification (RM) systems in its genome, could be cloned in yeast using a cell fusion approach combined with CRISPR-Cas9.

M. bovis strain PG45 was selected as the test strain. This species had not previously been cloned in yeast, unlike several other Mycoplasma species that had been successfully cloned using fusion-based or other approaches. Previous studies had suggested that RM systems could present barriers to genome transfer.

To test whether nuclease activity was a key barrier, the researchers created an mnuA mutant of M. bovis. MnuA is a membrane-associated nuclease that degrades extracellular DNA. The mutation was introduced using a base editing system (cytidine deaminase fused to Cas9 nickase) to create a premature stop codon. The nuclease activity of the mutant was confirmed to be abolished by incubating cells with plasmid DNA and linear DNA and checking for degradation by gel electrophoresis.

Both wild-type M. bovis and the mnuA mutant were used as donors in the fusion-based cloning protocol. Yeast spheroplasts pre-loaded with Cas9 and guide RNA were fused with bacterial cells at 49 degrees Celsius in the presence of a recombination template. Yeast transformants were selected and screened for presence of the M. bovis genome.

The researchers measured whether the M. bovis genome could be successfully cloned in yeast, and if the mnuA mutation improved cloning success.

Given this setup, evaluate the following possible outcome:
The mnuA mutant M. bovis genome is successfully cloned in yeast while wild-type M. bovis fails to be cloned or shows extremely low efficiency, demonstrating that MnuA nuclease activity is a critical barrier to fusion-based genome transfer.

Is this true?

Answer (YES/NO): NO